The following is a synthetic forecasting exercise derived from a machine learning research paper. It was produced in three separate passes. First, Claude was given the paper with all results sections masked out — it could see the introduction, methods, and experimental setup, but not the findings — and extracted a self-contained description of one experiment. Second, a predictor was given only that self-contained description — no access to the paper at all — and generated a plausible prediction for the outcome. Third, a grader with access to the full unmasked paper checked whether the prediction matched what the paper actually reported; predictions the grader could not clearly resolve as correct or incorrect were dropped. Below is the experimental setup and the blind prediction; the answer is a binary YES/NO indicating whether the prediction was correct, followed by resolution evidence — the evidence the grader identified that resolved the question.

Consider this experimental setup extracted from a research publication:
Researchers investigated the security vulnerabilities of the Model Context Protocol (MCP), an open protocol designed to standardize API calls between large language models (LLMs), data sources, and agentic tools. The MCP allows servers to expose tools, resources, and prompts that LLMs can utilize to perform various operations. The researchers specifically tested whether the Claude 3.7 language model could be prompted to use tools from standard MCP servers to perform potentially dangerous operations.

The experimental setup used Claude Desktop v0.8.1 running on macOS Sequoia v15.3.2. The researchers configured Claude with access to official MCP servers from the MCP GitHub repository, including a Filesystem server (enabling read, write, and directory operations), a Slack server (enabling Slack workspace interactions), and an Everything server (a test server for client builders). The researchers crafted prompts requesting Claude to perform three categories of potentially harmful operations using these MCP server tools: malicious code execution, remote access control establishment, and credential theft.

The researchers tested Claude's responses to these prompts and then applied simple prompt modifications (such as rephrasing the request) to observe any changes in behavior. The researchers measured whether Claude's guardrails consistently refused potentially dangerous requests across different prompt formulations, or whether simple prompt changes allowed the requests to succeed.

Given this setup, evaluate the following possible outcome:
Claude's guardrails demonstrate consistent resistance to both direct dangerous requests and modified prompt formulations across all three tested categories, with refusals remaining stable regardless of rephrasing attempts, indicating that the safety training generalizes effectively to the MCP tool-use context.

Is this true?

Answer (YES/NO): NO